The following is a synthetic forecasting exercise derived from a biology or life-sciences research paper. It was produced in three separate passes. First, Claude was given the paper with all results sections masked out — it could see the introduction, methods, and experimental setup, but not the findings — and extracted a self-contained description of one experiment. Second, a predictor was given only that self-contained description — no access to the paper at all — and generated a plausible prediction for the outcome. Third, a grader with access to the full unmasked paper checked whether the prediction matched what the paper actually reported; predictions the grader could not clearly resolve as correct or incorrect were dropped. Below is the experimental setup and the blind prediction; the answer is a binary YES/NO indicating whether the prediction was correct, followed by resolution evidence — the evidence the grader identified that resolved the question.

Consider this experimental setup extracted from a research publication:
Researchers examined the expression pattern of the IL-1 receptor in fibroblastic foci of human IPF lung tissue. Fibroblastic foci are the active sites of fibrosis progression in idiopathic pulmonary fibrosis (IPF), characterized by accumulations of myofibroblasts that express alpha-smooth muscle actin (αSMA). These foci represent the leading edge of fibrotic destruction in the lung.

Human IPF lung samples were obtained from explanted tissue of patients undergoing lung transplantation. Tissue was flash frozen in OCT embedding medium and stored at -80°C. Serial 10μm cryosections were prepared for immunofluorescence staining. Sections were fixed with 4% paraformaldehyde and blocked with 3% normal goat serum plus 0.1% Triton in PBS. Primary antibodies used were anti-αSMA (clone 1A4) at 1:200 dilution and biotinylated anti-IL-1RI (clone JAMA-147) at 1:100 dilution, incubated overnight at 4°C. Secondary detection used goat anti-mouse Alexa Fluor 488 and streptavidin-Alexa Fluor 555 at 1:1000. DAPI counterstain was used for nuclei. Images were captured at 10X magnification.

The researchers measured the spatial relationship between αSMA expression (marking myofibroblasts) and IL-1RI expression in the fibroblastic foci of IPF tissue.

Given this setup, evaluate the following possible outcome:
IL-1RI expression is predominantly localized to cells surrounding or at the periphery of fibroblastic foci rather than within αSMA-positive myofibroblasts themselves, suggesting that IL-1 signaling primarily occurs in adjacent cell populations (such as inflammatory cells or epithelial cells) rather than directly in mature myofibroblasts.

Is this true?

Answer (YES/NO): NO